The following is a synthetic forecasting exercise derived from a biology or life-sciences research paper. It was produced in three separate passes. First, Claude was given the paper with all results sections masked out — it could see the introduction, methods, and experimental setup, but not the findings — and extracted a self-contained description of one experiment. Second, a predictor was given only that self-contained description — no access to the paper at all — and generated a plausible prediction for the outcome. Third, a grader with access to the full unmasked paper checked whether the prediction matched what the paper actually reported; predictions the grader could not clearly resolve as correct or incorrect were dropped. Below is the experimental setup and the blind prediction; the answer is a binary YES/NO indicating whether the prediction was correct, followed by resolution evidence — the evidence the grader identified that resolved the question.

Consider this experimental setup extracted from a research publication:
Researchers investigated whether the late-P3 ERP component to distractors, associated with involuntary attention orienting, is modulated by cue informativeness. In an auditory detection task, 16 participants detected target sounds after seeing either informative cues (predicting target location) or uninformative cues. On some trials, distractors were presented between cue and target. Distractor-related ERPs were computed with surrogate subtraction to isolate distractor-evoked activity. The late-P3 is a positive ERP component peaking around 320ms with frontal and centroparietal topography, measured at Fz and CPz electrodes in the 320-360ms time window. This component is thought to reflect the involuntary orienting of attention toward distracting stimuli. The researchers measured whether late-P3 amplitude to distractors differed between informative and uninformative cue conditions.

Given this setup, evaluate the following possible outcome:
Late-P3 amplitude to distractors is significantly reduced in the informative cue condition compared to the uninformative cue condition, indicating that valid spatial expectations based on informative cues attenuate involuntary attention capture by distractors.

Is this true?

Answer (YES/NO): NO